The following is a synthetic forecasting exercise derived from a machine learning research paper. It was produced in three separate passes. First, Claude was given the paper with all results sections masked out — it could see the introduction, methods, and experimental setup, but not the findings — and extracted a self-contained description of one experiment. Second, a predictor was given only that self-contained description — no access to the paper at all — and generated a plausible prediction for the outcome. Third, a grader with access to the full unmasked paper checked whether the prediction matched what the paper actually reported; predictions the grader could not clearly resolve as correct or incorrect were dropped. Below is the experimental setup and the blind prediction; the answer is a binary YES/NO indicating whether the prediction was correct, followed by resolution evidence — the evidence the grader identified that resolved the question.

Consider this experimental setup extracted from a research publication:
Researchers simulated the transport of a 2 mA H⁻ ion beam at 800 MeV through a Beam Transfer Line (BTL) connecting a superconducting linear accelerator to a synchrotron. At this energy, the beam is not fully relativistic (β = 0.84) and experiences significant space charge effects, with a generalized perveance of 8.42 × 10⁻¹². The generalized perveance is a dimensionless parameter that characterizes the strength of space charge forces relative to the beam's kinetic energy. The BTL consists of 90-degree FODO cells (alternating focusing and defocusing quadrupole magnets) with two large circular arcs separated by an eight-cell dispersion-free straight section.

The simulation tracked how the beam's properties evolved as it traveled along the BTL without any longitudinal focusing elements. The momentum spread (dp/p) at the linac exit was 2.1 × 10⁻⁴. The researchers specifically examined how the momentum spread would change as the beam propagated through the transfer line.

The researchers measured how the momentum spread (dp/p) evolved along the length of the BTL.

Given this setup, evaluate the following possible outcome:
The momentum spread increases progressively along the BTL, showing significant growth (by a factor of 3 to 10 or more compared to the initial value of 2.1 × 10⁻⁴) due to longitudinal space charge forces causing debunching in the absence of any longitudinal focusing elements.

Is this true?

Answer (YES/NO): NO